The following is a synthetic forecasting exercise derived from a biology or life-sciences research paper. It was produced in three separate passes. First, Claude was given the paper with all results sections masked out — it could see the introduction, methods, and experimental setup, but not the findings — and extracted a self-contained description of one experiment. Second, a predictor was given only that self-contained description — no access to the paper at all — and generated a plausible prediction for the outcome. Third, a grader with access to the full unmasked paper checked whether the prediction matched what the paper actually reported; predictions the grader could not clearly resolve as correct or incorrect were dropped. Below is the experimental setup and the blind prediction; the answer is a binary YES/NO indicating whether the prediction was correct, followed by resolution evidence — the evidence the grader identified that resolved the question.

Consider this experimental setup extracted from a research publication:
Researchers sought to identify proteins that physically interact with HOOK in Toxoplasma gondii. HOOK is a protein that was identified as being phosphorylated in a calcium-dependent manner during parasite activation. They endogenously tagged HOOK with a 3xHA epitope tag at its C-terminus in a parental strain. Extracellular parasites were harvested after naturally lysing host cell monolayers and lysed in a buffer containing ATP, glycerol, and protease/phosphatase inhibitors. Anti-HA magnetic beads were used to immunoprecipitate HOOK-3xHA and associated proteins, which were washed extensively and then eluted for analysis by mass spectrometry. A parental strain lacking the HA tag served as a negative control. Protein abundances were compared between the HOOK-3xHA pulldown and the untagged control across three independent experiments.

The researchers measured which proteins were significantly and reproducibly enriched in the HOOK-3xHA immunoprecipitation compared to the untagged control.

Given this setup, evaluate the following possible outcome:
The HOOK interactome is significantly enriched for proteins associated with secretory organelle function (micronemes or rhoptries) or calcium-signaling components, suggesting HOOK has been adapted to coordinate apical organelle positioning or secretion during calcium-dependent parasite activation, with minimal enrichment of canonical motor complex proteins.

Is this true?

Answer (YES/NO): NO